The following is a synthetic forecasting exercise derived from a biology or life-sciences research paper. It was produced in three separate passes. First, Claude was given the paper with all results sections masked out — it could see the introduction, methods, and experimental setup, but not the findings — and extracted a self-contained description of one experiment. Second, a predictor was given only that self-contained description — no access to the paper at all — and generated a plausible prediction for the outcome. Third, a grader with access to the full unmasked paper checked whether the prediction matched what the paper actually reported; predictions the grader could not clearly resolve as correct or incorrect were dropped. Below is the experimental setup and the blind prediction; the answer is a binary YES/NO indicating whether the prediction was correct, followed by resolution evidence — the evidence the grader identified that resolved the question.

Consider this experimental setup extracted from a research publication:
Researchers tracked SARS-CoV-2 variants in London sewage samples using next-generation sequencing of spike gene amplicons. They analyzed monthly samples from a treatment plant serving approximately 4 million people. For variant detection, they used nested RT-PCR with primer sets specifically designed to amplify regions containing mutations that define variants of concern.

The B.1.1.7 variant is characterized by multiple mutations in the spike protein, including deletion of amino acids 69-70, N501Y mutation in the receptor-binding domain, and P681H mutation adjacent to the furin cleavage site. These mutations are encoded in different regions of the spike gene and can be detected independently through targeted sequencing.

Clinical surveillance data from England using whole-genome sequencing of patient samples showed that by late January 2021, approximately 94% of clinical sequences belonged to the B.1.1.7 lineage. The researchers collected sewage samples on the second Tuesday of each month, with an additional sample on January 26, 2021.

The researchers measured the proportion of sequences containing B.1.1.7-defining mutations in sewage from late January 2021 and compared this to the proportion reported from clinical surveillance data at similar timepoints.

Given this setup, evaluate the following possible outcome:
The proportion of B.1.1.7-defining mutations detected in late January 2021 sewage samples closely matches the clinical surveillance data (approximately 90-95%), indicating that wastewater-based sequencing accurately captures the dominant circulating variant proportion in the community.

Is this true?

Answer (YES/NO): YES